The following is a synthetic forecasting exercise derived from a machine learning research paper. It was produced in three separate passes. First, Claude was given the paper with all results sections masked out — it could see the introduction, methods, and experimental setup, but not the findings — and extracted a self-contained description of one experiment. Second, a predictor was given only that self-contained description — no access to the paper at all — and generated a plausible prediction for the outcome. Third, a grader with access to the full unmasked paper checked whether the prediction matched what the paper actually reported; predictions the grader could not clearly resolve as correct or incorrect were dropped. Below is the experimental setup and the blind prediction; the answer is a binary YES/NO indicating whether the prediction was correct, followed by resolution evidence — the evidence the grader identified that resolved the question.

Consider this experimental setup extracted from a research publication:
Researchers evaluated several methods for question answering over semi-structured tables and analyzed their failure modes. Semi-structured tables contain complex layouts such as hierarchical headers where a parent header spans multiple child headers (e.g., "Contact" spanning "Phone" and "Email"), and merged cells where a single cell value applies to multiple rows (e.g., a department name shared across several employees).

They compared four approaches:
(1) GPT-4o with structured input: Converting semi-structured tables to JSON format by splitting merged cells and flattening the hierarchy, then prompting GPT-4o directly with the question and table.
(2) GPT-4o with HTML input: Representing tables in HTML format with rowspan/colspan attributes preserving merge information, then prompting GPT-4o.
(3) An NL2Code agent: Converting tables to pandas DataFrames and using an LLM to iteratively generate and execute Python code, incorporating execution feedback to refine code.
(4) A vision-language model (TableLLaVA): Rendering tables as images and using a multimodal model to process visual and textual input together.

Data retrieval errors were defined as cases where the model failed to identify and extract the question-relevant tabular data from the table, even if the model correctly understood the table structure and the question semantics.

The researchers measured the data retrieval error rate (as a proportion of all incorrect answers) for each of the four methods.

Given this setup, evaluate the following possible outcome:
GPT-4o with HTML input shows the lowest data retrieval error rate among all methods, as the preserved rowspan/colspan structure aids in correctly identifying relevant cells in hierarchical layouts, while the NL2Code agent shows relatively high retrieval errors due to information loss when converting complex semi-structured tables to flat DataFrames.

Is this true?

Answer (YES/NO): YES